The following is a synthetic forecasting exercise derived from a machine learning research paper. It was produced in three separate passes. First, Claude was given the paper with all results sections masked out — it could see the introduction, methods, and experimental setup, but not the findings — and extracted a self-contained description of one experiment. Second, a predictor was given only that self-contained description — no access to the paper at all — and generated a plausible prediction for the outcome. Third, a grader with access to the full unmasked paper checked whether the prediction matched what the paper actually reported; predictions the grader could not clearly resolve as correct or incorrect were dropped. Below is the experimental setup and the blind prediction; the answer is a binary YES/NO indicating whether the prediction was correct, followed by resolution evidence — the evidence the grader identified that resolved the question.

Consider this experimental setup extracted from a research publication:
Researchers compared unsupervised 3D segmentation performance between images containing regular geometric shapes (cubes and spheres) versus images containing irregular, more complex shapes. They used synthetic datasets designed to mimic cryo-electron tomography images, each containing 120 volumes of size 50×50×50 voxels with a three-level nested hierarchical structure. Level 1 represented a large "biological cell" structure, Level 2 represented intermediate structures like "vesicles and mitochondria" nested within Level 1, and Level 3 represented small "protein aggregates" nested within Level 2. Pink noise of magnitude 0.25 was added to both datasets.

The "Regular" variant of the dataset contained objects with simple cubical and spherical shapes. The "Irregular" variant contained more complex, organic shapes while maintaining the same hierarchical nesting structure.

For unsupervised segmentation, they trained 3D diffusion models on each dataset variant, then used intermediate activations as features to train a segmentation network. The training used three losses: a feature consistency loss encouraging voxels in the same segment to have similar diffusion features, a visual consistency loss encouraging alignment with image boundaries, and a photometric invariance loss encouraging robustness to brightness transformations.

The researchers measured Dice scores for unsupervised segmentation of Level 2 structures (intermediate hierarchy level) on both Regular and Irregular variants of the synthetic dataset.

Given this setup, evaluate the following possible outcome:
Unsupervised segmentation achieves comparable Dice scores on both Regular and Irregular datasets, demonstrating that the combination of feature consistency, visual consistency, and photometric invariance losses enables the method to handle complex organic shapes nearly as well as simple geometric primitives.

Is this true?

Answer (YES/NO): YES